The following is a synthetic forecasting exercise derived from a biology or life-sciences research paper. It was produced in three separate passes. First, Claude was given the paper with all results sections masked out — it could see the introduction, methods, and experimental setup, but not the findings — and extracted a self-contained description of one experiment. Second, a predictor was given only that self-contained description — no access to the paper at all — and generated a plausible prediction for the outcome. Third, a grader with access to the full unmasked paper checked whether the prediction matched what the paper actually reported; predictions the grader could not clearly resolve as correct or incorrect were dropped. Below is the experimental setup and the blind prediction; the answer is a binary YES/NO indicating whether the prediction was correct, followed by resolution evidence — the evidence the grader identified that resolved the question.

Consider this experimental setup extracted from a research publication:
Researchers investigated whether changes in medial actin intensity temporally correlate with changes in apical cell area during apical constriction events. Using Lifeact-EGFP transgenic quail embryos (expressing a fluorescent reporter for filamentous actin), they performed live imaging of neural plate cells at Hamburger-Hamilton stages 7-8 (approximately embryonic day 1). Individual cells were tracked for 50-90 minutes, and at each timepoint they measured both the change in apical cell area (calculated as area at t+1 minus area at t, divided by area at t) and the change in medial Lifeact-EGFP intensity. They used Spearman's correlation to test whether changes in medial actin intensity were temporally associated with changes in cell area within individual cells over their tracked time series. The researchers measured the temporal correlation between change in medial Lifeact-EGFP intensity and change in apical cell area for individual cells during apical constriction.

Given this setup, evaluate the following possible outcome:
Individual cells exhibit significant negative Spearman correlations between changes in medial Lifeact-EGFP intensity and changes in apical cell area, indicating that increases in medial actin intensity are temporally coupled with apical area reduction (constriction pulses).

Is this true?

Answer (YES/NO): YES